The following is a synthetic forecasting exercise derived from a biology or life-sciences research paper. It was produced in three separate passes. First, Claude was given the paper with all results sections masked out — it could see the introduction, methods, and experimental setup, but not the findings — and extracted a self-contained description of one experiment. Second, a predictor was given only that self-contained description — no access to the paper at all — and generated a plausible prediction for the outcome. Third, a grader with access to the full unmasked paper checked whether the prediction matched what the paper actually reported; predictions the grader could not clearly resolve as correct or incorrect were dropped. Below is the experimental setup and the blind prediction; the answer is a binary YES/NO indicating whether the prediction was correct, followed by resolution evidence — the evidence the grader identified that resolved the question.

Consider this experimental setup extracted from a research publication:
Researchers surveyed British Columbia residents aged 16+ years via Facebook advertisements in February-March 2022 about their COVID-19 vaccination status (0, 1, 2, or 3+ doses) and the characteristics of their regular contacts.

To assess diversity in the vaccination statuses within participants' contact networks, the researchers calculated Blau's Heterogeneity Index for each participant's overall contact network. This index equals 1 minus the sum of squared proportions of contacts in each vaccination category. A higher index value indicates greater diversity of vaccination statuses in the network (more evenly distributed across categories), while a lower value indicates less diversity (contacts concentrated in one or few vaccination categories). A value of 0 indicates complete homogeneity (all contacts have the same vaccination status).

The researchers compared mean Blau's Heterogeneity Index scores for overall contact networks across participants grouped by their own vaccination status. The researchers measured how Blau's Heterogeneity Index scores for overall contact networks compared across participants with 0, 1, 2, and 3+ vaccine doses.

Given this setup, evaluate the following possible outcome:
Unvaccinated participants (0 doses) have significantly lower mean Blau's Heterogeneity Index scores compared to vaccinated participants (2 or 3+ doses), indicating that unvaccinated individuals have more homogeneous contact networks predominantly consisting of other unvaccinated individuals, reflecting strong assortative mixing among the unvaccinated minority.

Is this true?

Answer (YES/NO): NO